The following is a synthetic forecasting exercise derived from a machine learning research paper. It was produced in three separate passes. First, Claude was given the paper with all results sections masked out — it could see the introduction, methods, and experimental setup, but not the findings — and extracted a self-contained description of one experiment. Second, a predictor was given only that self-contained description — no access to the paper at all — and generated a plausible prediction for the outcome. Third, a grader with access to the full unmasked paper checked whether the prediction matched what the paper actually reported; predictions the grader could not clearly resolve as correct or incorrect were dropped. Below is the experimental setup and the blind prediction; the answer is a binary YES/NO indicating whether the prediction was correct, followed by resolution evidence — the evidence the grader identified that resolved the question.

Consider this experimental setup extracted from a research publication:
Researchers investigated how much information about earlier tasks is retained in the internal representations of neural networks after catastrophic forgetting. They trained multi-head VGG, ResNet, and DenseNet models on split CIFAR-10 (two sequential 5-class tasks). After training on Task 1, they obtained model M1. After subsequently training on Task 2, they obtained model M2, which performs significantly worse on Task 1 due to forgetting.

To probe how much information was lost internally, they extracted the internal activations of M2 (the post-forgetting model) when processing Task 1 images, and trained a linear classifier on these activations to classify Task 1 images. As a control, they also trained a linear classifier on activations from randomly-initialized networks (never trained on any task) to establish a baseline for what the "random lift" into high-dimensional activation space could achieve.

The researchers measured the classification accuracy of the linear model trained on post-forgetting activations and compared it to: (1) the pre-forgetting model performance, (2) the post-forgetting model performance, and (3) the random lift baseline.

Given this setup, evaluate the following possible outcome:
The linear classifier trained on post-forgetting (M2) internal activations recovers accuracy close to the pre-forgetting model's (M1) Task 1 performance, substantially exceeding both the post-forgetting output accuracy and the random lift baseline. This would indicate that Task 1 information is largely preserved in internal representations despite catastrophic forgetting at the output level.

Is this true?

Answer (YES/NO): YES